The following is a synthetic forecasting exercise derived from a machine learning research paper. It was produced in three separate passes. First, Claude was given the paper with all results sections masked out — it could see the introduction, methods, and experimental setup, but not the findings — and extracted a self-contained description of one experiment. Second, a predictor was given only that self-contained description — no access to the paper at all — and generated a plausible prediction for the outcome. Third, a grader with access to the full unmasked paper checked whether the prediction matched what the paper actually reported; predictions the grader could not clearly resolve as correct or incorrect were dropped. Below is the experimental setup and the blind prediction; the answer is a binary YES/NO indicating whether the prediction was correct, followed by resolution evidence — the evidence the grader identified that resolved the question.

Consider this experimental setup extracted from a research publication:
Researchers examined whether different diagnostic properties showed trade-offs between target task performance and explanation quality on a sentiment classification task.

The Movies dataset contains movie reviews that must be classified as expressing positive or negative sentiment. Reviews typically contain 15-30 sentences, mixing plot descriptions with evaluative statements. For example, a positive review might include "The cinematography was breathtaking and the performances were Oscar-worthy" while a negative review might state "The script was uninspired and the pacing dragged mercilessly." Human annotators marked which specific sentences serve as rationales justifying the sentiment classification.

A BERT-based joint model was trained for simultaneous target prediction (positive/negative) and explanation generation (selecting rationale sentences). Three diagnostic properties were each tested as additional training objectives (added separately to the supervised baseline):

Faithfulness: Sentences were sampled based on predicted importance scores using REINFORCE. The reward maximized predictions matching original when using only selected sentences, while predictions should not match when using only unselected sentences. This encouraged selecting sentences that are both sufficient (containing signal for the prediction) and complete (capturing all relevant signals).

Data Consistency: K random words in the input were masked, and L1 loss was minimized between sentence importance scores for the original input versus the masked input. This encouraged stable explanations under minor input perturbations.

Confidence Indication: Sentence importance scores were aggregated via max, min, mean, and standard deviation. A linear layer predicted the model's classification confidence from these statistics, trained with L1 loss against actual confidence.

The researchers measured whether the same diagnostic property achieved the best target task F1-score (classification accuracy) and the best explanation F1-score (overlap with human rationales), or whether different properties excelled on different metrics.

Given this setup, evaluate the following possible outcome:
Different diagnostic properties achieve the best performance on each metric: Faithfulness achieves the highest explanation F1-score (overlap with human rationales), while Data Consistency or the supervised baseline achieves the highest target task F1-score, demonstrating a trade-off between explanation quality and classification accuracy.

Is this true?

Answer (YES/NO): YES